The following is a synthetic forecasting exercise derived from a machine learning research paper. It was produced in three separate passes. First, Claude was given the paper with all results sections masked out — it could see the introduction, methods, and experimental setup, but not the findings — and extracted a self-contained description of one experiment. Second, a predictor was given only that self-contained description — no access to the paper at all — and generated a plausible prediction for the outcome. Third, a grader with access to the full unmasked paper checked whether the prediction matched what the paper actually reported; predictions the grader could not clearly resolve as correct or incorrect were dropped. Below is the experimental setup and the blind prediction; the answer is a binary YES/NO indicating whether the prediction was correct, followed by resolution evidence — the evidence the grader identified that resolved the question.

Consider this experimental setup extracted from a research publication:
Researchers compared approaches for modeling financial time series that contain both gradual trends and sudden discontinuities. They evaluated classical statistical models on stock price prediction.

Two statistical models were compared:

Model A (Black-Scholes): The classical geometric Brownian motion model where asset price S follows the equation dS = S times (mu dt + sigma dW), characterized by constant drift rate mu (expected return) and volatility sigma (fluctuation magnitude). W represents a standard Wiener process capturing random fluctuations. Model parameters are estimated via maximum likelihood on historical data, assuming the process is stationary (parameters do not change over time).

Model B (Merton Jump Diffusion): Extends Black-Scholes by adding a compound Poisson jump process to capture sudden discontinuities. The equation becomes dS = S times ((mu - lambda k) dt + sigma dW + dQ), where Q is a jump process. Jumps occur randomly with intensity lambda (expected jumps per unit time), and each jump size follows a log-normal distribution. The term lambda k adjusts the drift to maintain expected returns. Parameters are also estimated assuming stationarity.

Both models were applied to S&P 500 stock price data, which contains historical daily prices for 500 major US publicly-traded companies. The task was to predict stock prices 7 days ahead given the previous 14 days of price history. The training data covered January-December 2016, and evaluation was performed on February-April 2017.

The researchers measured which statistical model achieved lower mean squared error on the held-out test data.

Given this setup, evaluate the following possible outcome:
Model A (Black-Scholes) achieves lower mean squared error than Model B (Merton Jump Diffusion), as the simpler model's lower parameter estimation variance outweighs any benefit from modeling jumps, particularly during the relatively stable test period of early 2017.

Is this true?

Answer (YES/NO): NO